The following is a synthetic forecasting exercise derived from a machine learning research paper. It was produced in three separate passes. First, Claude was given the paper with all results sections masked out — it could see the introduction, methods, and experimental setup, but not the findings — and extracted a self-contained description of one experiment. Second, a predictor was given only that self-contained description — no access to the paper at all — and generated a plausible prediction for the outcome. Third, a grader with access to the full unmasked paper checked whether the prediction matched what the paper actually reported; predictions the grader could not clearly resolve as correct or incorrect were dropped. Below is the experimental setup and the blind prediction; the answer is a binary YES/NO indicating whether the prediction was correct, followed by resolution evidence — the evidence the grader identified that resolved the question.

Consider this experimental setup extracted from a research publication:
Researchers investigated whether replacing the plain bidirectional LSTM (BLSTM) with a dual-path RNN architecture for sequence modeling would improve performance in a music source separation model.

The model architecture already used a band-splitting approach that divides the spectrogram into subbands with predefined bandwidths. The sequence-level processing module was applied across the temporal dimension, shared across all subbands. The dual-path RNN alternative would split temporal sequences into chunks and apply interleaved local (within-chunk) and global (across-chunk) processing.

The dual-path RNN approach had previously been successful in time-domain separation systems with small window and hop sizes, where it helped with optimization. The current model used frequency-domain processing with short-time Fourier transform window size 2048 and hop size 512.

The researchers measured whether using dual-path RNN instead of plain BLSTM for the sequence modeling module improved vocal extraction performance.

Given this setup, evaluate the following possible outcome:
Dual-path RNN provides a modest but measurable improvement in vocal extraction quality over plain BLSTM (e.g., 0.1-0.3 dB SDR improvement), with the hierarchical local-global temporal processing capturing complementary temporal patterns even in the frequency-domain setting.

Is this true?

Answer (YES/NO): NO